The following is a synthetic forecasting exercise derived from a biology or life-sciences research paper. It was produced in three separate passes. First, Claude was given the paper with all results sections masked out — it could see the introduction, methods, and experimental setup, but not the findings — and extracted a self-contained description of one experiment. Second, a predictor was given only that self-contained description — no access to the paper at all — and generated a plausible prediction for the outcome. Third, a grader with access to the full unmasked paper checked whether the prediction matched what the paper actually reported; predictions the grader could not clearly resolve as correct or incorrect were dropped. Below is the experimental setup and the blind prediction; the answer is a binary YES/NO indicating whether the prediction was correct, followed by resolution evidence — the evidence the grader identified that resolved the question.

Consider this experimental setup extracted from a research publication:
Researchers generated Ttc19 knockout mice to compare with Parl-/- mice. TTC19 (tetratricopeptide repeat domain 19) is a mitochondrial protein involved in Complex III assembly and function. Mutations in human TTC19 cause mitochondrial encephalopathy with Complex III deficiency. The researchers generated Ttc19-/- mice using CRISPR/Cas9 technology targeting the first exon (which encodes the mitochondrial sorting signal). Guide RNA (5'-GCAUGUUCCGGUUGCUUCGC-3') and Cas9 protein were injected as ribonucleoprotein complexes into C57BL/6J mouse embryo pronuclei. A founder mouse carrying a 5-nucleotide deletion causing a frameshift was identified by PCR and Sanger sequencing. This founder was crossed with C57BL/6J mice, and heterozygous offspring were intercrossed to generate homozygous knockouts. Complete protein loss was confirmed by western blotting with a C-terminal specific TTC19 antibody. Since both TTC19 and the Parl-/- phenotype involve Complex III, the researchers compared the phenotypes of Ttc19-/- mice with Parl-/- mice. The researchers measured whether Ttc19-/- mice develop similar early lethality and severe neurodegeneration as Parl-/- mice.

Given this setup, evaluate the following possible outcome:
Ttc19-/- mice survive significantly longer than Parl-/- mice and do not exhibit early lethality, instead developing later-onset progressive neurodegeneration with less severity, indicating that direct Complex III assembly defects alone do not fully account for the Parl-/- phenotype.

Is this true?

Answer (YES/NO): YES